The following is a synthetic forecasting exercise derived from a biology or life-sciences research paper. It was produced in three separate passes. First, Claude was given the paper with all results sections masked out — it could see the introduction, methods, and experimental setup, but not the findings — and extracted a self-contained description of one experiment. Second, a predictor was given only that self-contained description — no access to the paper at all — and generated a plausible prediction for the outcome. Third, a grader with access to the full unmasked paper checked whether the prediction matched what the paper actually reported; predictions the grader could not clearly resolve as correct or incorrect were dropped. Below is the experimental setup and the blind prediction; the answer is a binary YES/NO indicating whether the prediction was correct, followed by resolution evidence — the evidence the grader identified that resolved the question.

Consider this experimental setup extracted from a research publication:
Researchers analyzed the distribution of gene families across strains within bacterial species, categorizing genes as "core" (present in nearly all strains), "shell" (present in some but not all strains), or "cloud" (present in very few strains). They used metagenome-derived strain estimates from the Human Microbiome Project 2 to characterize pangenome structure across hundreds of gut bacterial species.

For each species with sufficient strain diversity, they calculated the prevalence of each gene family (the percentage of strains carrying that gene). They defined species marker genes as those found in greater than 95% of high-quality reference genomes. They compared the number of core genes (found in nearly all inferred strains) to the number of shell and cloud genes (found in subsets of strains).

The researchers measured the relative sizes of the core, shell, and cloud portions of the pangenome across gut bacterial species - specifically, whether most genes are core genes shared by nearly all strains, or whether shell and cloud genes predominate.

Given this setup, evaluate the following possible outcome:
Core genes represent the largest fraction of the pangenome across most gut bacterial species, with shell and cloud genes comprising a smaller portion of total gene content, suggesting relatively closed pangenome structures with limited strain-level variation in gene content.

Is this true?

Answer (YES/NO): YES